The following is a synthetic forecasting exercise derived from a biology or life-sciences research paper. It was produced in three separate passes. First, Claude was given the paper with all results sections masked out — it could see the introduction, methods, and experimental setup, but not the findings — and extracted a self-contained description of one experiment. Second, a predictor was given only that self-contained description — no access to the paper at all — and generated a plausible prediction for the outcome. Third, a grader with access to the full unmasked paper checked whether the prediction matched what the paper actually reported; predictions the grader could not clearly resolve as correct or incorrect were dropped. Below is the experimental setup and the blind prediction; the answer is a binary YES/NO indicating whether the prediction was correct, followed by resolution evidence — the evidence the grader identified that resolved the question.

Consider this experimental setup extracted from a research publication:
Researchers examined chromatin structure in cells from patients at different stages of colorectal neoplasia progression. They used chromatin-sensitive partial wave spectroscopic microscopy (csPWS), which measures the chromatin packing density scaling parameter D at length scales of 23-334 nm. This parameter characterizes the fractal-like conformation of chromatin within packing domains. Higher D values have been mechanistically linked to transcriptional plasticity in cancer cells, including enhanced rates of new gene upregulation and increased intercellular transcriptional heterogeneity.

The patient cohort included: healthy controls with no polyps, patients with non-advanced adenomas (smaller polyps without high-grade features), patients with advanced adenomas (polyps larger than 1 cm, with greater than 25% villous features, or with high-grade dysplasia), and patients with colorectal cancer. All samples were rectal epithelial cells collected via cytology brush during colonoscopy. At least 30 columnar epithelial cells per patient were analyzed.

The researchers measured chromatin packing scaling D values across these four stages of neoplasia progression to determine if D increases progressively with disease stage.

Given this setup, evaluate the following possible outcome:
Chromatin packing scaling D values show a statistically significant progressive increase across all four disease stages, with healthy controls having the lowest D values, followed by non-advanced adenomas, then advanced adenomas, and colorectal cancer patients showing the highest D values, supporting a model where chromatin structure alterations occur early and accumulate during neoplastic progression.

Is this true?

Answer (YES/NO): NO